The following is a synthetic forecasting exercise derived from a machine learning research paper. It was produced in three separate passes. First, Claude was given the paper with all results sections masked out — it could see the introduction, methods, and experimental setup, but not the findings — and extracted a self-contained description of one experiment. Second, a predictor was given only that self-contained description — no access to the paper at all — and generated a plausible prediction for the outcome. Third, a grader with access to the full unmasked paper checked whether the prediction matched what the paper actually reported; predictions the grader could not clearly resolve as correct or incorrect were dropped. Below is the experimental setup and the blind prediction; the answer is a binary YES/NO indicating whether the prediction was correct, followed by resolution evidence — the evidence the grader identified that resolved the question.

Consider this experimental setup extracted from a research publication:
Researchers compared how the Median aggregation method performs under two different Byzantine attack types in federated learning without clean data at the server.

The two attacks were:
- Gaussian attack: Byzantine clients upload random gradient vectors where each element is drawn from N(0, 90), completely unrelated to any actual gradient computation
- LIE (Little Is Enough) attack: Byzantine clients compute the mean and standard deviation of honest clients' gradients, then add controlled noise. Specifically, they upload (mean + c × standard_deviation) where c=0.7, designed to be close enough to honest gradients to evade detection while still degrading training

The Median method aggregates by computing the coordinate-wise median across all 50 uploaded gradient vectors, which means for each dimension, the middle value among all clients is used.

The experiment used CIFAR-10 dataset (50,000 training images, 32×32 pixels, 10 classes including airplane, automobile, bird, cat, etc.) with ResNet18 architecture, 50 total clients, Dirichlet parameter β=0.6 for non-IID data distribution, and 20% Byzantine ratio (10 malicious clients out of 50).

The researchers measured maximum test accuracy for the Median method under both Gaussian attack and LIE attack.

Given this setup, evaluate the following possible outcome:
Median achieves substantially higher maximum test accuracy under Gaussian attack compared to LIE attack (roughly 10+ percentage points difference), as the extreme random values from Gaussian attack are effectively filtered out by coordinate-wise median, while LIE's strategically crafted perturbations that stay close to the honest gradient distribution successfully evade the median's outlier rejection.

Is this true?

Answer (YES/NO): NO